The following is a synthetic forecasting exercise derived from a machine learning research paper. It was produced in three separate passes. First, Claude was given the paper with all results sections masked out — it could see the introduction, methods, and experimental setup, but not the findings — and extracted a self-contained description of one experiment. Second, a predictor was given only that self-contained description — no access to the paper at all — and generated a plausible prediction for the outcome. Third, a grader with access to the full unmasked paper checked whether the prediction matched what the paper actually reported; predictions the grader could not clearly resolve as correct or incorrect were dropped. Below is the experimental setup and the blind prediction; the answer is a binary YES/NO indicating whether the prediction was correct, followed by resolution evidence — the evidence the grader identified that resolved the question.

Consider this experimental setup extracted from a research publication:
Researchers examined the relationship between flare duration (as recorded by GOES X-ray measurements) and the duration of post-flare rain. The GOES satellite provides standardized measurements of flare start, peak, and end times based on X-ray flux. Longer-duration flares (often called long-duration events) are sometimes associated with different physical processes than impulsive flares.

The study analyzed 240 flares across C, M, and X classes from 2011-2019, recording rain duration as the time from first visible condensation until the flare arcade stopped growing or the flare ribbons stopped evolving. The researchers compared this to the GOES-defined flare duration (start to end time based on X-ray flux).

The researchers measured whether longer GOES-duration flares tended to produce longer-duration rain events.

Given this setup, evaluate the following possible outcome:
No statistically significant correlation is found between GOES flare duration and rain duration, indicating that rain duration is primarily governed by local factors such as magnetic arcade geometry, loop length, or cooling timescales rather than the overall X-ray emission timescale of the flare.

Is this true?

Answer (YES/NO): YES